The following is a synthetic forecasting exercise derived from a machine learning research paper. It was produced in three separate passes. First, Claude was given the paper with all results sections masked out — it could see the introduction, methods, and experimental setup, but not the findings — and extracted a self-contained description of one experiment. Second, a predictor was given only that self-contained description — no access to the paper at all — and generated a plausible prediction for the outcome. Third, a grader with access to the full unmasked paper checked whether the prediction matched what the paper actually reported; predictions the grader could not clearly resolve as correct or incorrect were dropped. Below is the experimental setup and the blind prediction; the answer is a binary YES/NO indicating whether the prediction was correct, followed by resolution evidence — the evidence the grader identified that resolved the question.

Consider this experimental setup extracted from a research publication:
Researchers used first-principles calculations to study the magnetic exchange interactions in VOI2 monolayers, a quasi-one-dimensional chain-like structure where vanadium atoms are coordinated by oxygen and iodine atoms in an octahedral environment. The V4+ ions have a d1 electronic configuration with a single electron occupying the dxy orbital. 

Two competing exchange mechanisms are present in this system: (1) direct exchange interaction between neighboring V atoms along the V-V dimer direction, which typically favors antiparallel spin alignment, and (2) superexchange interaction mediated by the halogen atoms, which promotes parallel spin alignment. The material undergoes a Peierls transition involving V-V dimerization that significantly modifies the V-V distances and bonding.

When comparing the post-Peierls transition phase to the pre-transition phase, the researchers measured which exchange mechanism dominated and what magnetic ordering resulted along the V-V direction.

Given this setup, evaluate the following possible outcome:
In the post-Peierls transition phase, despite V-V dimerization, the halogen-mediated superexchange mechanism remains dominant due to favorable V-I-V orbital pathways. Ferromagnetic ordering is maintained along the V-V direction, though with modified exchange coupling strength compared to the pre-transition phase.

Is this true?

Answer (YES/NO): NO